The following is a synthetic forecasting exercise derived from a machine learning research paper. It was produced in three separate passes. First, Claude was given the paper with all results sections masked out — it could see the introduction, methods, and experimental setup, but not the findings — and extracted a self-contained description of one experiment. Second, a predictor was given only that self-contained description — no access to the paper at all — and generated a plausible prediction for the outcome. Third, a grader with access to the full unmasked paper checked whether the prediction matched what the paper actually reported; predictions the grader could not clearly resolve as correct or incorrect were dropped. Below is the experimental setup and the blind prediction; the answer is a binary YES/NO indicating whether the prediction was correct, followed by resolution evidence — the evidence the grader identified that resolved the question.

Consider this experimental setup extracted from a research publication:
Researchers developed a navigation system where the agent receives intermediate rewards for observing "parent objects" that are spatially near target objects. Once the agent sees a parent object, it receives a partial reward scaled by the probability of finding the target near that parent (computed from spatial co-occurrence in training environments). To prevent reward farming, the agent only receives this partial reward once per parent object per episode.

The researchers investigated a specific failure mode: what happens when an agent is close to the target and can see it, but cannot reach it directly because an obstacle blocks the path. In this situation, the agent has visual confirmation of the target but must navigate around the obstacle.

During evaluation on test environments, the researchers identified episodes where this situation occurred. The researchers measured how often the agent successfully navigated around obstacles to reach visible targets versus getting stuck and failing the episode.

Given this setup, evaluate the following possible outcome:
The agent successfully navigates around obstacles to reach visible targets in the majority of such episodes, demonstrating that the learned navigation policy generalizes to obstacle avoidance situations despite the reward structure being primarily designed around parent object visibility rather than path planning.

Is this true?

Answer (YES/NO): NO